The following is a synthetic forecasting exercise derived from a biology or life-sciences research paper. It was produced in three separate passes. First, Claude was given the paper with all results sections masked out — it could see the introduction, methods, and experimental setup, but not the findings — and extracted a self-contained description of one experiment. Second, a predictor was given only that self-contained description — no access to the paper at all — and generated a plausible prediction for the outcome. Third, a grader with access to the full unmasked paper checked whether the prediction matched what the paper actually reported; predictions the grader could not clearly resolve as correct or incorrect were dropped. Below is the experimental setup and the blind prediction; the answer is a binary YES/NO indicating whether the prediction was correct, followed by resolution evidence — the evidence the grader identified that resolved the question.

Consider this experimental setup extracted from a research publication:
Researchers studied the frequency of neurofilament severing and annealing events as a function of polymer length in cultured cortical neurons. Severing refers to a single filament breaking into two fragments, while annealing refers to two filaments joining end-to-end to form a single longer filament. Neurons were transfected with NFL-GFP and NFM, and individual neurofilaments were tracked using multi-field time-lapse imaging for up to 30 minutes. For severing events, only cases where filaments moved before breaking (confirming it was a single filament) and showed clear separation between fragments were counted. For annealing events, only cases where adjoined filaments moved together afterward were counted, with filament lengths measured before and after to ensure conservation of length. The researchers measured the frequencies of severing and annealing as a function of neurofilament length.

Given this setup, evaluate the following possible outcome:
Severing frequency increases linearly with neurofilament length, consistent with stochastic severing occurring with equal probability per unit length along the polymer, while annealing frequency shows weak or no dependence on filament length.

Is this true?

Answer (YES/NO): NO